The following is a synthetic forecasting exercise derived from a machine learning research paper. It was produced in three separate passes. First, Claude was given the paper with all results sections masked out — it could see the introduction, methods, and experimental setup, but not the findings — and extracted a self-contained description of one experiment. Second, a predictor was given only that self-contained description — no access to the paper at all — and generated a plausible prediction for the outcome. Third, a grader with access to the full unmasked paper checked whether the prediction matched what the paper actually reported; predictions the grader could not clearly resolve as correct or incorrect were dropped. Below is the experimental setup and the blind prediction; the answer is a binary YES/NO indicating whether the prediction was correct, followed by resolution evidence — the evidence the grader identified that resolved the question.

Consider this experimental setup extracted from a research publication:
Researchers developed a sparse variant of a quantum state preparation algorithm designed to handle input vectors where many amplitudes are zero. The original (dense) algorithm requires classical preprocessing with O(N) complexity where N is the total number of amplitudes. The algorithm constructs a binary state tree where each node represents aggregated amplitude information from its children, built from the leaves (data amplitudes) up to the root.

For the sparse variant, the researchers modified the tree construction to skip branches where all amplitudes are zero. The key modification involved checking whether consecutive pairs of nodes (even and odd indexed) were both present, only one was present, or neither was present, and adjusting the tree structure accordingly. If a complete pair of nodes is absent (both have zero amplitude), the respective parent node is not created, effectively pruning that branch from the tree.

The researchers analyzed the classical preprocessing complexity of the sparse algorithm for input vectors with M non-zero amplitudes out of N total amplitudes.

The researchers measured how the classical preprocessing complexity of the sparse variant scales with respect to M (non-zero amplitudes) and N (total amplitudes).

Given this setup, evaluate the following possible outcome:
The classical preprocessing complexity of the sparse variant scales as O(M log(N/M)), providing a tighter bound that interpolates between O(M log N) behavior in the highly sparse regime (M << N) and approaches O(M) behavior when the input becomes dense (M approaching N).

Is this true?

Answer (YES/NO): NO